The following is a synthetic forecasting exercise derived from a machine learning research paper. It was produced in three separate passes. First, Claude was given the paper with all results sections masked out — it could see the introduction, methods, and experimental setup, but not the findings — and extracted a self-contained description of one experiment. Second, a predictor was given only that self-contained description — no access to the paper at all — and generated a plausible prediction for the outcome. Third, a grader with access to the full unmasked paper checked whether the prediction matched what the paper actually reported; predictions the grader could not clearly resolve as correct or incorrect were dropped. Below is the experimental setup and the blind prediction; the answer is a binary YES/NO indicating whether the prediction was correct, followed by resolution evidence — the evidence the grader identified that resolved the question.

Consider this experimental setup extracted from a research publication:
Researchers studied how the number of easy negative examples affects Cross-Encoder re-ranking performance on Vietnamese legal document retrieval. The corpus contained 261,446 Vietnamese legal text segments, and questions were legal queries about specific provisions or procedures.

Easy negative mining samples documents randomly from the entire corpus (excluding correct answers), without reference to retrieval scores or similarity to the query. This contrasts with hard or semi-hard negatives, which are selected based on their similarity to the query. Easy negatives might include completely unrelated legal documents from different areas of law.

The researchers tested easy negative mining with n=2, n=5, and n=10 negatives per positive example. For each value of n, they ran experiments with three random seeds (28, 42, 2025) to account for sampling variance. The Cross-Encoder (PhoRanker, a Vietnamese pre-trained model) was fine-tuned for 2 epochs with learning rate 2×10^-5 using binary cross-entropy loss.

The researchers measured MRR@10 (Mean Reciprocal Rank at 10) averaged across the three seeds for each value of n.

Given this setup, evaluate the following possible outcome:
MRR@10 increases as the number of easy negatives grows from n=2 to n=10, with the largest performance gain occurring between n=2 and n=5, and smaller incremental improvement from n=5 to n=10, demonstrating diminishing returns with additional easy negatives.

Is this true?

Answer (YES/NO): NO